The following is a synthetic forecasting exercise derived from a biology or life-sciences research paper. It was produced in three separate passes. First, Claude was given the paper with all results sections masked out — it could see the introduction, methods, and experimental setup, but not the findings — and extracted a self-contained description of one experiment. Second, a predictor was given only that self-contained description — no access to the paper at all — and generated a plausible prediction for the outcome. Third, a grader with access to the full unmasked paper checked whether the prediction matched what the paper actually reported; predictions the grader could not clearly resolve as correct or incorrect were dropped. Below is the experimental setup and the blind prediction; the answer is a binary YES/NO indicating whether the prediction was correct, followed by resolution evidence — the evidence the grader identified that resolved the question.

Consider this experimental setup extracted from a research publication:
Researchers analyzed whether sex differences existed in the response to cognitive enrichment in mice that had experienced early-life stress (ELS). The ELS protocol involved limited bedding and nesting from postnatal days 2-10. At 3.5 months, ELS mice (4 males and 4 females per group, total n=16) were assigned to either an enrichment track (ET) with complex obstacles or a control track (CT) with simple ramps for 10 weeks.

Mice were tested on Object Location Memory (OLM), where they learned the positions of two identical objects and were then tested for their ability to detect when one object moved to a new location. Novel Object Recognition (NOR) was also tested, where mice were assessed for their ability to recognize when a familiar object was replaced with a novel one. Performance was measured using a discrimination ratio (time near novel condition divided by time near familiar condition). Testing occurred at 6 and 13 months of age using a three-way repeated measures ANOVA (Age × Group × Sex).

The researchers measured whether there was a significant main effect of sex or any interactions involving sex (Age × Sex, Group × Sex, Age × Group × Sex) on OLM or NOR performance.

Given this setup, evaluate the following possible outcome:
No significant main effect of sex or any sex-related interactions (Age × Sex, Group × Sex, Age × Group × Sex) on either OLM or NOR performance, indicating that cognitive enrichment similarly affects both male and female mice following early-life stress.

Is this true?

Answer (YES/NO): YES